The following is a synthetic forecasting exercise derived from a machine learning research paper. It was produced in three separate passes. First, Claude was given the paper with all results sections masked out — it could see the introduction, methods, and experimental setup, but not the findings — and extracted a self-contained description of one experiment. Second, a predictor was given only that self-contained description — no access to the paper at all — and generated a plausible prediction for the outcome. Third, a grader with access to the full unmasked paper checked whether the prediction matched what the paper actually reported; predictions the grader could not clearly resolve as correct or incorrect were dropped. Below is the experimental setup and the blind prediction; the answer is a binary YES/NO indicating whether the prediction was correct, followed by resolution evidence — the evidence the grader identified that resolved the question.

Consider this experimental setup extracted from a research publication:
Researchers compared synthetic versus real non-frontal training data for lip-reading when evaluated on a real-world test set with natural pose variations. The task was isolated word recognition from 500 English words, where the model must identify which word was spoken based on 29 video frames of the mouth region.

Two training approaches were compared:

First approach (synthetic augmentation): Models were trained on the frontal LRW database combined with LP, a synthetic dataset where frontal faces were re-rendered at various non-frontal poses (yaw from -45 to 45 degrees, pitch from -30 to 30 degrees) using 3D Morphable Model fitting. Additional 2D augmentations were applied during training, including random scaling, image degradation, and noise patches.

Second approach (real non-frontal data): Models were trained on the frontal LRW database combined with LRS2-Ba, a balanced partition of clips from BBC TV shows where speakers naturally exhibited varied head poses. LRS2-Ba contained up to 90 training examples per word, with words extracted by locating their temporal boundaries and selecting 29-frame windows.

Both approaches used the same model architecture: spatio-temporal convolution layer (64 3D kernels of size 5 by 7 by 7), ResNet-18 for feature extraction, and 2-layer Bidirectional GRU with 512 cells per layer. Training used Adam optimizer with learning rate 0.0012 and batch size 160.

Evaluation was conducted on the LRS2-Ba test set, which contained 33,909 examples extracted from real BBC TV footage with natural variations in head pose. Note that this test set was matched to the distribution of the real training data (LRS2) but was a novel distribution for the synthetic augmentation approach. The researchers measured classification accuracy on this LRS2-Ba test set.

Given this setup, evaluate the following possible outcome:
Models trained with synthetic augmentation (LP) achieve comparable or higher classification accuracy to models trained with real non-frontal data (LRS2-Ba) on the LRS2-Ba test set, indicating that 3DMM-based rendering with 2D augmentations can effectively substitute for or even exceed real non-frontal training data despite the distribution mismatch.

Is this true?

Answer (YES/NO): NO